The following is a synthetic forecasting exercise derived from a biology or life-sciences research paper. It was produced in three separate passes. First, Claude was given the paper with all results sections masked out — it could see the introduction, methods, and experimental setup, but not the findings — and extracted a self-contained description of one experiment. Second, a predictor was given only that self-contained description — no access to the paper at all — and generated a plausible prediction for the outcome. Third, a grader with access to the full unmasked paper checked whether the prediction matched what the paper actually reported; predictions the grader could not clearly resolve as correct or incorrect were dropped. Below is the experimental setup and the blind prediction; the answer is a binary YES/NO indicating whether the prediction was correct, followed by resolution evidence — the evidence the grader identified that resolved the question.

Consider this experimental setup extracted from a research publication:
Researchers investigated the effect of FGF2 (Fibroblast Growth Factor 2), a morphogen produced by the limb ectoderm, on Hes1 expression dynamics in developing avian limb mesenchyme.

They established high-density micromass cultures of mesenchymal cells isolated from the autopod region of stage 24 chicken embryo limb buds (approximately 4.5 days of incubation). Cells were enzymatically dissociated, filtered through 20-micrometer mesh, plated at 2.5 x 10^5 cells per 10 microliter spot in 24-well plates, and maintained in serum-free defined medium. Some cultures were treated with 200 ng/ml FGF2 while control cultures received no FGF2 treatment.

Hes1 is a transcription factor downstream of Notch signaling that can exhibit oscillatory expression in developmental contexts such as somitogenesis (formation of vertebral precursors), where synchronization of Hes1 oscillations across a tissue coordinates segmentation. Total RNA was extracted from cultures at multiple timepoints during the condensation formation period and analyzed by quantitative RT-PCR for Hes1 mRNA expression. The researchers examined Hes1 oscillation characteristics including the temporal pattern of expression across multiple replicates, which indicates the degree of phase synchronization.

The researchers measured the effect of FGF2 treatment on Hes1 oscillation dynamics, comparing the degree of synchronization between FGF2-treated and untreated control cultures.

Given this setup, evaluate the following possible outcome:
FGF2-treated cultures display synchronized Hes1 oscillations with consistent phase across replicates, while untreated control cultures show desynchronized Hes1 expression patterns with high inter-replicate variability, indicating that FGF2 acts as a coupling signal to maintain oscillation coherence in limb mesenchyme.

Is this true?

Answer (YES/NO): NO